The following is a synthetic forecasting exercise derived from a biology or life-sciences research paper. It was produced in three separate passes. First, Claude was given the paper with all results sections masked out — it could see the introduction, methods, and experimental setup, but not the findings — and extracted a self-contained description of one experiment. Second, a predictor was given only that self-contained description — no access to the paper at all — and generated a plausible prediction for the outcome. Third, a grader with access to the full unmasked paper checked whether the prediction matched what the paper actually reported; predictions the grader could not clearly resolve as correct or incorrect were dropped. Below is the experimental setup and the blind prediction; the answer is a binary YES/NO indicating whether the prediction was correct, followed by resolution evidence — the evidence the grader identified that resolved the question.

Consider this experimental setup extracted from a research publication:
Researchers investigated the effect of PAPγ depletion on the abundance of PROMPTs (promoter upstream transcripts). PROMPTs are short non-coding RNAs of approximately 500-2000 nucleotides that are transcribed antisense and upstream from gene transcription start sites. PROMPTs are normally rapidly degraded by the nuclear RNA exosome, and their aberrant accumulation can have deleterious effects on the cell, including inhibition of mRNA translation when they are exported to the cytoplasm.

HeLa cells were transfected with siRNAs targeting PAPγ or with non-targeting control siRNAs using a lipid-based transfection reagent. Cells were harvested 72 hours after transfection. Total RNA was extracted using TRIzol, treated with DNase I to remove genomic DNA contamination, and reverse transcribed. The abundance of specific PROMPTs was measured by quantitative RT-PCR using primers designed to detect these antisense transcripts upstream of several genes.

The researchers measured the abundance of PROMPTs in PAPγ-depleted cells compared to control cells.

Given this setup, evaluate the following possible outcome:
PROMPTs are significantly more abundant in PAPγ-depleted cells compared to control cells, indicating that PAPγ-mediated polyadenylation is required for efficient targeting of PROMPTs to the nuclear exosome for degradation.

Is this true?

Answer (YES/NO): YES